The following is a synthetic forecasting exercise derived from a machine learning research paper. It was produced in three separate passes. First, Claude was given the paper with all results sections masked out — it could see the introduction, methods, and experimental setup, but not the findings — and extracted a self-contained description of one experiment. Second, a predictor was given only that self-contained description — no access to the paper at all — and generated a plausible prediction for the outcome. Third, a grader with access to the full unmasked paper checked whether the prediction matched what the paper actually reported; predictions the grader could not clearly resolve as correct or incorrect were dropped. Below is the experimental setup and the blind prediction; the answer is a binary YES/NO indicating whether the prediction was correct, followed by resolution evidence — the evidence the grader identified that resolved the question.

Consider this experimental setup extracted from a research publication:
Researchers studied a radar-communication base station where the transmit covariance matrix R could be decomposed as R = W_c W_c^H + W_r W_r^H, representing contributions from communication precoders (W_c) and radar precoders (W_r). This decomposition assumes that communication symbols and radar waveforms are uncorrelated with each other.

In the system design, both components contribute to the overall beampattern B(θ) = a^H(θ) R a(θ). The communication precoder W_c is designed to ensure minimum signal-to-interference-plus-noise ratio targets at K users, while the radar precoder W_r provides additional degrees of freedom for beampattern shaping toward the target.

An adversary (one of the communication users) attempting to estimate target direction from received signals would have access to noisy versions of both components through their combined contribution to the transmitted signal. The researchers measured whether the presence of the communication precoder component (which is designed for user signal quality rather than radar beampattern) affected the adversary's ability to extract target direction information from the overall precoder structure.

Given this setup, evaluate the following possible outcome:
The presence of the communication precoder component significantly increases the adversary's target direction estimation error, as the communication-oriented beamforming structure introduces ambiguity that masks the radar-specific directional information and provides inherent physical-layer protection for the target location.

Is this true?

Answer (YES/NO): NO